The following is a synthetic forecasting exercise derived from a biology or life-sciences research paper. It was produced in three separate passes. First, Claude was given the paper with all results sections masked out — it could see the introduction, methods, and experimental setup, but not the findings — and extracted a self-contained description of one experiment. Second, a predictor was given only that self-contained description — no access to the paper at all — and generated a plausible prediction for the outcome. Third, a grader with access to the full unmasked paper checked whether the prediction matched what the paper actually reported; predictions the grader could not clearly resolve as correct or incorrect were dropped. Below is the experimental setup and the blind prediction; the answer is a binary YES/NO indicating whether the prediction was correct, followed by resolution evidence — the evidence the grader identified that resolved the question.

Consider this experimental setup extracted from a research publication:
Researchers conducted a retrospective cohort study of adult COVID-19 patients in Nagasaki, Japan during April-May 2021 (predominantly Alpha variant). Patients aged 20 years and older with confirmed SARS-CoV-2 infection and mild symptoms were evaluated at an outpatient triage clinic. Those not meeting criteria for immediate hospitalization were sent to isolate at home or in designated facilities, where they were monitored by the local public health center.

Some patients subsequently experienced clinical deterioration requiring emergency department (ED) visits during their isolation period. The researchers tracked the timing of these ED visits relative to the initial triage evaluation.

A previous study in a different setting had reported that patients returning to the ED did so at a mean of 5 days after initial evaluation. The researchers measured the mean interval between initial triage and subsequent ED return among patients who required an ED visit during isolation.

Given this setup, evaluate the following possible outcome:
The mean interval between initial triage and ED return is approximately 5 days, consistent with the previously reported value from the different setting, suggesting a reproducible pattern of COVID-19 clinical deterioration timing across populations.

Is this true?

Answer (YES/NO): NO